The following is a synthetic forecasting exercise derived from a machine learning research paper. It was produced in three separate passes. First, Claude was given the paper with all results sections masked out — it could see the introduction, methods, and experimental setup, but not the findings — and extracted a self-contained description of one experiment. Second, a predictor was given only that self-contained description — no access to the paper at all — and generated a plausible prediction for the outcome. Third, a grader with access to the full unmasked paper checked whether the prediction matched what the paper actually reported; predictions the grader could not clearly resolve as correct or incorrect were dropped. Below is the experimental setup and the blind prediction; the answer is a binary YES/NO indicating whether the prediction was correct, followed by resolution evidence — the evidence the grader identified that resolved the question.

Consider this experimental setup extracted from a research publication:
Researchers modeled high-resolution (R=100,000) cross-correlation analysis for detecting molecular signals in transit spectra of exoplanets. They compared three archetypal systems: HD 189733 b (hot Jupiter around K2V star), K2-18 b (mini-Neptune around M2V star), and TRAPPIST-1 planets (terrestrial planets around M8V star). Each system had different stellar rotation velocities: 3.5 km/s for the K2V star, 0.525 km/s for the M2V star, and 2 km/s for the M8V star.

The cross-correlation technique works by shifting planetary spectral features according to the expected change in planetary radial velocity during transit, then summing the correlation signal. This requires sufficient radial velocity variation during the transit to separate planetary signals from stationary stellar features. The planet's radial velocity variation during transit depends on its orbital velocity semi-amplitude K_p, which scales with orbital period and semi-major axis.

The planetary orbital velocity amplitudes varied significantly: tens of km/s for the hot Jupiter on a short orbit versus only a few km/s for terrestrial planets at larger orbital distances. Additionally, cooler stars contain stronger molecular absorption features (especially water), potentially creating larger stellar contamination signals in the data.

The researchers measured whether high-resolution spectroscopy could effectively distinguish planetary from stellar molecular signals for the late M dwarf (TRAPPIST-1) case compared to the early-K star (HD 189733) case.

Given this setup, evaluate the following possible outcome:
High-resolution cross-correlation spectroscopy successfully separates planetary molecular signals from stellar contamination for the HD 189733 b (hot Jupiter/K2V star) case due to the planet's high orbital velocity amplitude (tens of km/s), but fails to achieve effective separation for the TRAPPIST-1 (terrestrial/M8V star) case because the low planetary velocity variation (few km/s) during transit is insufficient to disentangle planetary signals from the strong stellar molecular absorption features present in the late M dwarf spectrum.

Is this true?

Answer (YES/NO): NO